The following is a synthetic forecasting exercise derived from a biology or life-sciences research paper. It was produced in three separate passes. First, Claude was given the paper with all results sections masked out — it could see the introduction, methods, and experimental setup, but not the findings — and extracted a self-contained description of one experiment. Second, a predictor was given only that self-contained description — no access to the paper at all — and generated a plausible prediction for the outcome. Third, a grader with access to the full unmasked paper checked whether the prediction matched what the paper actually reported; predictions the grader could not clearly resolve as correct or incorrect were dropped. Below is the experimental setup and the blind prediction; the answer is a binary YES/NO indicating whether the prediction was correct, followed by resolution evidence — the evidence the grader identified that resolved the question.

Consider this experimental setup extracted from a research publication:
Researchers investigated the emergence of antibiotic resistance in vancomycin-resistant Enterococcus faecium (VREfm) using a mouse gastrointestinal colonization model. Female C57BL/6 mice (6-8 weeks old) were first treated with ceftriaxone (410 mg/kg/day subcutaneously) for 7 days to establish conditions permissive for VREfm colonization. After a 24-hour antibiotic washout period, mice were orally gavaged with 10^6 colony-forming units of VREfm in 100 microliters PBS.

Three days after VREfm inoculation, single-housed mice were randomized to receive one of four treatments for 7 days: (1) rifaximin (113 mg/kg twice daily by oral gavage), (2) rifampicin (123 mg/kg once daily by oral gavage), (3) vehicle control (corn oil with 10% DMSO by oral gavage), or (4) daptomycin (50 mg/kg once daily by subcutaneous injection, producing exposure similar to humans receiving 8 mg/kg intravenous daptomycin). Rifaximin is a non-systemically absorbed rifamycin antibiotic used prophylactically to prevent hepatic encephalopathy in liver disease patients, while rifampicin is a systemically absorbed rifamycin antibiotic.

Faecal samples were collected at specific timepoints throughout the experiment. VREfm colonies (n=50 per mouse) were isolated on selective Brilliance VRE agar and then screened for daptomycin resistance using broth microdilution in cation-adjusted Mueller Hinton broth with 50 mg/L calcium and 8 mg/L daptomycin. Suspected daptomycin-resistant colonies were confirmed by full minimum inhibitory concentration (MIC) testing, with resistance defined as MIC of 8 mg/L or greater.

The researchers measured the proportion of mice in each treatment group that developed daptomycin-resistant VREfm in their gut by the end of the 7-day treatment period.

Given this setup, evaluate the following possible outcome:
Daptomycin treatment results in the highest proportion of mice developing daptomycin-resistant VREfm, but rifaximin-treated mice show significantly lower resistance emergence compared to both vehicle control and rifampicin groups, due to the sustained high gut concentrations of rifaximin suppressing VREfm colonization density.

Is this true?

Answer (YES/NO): NO